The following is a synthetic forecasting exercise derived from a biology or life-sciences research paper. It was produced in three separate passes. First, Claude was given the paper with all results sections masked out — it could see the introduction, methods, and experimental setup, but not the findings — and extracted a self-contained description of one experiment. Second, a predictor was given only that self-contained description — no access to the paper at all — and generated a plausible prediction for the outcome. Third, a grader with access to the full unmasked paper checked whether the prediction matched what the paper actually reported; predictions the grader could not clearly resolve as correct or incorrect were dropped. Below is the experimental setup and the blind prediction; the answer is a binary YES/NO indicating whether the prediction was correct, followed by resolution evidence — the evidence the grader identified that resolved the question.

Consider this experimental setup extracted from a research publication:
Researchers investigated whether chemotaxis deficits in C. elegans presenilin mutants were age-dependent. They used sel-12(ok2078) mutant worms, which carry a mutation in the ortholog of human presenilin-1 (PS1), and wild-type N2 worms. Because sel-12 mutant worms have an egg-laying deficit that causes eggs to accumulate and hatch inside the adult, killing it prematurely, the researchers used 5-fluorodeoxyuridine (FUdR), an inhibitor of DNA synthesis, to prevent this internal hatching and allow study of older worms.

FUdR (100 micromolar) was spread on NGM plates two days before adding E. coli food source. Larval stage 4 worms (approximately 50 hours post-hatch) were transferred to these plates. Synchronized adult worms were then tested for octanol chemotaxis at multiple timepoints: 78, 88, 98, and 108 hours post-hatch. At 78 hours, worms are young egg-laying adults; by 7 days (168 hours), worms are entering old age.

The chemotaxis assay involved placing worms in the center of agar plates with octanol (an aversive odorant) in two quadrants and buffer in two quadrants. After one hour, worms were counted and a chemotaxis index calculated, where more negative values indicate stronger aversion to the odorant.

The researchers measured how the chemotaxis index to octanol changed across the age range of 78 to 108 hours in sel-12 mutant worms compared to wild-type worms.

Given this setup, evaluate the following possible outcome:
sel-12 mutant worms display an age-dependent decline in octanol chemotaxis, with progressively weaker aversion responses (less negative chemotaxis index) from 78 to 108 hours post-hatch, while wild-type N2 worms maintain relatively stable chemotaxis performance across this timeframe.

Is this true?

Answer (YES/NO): YES